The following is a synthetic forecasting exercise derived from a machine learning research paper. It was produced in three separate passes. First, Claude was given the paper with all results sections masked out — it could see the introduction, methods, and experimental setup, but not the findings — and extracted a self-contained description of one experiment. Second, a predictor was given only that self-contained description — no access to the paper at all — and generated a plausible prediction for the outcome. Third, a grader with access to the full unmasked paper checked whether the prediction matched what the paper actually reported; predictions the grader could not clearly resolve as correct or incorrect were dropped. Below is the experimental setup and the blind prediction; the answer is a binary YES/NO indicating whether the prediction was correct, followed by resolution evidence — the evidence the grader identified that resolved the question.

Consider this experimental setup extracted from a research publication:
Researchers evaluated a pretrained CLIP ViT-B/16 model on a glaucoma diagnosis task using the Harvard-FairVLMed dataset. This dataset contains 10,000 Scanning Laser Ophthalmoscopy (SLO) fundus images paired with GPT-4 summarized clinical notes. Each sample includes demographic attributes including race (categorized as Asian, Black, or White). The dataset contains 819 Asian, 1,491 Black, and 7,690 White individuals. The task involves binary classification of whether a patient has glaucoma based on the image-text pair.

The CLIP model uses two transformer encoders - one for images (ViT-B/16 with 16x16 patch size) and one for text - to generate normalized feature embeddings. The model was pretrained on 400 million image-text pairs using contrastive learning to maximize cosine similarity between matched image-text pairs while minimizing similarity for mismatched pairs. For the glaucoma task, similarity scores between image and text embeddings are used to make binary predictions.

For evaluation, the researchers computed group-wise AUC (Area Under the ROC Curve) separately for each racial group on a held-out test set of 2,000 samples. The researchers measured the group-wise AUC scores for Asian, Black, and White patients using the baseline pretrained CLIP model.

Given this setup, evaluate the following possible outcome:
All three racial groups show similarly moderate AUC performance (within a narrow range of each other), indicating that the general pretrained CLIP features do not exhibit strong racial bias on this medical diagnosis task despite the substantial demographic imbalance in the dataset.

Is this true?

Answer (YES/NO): NO